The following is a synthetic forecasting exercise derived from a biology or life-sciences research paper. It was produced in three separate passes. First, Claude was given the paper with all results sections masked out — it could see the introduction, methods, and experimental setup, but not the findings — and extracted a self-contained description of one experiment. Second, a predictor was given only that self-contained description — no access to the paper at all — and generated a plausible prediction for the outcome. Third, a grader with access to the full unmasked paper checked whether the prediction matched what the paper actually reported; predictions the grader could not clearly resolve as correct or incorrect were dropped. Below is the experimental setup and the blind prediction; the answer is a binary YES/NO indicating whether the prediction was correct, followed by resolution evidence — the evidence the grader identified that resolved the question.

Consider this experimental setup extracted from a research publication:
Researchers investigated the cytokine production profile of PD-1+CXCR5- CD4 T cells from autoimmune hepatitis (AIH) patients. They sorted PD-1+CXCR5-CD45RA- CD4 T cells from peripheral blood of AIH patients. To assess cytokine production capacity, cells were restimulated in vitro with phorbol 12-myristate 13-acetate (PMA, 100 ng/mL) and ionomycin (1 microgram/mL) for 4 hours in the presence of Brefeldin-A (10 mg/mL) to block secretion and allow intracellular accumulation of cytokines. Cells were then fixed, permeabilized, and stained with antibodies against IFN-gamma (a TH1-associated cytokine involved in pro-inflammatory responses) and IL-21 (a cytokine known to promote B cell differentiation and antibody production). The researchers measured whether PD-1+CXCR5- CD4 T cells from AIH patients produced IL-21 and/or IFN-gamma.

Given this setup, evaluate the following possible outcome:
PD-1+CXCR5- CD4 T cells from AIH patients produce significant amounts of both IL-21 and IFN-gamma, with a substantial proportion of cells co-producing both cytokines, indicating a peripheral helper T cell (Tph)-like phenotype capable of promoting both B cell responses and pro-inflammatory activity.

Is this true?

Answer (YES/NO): YES